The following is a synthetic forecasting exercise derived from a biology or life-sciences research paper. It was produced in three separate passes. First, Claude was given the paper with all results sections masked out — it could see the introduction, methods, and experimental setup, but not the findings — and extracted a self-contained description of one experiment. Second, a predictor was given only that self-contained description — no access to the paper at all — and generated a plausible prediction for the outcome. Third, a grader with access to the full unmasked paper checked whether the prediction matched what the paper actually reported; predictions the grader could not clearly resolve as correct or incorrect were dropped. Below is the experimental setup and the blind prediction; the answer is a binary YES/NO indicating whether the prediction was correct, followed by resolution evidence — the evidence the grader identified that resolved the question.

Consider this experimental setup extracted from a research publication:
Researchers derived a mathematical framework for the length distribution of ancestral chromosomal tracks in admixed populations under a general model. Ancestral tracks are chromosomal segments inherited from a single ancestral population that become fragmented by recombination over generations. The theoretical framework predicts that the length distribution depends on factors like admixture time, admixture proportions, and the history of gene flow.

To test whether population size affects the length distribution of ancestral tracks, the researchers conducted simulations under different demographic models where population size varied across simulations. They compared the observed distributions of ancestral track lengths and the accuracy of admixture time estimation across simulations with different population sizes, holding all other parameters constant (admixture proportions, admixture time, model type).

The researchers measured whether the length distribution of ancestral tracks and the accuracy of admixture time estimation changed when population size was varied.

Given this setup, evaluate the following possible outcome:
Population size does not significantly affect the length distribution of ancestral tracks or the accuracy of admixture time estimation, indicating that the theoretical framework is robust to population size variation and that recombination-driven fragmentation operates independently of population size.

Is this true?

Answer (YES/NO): YES